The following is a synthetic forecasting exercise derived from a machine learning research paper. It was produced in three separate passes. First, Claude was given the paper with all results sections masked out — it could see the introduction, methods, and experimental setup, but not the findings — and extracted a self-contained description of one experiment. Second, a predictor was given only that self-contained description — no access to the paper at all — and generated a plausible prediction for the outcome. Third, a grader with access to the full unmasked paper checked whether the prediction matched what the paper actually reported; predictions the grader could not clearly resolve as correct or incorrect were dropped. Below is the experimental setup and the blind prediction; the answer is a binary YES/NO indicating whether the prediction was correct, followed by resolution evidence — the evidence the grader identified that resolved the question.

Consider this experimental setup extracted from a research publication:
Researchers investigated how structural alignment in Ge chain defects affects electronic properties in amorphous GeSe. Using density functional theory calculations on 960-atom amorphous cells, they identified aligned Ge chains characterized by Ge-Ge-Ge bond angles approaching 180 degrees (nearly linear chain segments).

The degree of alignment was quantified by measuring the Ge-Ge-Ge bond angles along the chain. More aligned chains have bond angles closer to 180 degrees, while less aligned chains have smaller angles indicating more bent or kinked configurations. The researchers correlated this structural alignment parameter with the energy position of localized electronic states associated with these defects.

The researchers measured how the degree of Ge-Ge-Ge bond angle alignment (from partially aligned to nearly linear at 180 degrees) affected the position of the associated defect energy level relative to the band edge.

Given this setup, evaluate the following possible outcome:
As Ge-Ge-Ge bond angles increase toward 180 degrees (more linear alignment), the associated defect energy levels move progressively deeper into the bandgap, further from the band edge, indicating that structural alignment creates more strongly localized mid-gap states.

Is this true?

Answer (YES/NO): YES